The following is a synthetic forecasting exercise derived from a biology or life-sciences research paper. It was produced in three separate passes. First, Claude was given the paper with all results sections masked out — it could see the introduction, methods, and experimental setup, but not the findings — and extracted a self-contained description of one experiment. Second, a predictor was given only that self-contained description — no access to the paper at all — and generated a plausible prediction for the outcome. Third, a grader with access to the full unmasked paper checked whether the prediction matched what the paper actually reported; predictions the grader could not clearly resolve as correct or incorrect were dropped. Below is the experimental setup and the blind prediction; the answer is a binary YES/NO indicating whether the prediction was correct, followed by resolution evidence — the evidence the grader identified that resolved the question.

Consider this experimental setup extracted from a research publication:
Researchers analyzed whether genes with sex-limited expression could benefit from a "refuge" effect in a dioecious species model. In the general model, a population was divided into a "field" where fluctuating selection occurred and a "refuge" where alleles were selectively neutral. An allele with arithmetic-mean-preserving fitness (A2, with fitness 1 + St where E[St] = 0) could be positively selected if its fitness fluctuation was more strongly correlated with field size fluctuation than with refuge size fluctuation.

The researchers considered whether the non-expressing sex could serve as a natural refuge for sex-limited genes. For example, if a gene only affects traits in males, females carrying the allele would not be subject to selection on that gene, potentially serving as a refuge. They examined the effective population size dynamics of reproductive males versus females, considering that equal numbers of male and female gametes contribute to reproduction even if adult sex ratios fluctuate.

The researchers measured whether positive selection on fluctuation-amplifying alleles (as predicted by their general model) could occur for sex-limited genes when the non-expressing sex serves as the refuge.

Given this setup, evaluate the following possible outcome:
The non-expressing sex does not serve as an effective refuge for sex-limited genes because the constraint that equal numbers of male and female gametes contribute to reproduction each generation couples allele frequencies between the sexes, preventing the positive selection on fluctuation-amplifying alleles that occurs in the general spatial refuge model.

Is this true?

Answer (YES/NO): YES